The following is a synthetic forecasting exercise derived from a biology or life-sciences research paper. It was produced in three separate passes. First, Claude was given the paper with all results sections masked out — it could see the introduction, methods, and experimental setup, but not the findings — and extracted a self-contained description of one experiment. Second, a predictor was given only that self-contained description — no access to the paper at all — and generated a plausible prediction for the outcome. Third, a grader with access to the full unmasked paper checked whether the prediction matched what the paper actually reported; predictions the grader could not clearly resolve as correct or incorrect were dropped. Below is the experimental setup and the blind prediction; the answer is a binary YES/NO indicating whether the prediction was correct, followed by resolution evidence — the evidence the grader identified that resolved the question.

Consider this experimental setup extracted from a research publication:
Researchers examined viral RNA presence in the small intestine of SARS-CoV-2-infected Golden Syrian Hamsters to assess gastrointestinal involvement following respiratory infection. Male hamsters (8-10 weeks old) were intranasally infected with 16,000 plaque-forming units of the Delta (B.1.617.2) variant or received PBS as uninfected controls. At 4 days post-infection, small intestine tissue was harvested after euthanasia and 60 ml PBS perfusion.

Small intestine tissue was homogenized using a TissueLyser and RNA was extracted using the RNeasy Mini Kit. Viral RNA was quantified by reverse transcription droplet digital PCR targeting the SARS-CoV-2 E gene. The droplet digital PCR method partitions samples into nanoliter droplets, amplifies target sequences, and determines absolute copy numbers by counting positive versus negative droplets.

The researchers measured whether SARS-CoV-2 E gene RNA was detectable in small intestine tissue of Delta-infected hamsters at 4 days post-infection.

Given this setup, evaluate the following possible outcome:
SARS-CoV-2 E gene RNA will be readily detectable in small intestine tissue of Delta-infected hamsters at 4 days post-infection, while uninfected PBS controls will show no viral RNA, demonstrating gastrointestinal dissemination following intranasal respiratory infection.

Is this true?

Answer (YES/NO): YES